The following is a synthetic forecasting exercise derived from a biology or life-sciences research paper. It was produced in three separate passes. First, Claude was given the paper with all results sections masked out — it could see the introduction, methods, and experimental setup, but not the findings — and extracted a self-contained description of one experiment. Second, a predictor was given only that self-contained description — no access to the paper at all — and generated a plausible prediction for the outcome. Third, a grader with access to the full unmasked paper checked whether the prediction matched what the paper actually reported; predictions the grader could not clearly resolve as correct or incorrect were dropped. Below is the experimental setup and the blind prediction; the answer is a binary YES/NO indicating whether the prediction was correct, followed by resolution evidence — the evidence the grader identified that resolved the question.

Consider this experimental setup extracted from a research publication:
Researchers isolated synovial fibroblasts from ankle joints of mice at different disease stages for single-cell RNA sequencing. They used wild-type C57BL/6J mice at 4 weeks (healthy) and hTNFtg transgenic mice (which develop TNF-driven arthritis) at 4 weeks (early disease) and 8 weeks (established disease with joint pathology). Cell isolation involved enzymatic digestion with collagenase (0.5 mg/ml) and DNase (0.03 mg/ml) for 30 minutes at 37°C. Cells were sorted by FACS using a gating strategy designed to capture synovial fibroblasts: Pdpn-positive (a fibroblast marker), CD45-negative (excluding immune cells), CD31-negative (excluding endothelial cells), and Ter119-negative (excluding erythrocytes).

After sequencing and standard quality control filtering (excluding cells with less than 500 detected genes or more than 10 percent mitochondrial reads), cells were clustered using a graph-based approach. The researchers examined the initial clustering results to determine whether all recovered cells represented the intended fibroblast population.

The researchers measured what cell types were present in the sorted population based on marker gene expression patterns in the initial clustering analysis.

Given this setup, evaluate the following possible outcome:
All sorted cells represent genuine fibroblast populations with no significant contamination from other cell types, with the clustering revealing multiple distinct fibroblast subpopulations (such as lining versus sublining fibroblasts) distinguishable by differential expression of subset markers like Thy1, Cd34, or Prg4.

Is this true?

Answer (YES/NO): NO